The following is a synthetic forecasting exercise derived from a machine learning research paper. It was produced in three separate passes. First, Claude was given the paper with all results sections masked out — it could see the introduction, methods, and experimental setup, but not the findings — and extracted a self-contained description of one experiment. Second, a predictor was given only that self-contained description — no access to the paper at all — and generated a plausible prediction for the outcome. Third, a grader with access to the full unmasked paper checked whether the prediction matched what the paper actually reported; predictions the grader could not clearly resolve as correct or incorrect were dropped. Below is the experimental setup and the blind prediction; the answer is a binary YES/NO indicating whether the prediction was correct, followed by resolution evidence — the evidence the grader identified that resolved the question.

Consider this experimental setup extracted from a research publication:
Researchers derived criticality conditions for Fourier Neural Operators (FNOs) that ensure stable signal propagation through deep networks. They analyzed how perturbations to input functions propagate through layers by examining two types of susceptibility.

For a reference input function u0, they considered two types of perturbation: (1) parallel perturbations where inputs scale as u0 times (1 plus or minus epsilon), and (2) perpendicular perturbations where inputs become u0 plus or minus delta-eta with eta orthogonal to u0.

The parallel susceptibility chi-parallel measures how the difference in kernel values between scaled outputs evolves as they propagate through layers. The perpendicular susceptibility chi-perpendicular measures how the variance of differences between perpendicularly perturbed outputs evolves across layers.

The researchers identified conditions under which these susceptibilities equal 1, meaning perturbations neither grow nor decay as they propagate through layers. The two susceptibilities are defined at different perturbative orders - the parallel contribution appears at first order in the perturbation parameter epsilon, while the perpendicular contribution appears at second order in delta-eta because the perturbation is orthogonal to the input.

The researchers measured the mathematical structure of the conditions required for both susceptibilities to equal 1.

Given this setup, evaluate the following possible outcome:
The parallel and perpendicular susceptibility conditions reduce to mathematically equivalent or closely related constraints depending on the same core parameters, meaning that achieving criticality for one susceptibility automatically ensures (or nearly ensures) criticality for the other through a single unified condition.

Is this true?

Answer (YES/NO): NO